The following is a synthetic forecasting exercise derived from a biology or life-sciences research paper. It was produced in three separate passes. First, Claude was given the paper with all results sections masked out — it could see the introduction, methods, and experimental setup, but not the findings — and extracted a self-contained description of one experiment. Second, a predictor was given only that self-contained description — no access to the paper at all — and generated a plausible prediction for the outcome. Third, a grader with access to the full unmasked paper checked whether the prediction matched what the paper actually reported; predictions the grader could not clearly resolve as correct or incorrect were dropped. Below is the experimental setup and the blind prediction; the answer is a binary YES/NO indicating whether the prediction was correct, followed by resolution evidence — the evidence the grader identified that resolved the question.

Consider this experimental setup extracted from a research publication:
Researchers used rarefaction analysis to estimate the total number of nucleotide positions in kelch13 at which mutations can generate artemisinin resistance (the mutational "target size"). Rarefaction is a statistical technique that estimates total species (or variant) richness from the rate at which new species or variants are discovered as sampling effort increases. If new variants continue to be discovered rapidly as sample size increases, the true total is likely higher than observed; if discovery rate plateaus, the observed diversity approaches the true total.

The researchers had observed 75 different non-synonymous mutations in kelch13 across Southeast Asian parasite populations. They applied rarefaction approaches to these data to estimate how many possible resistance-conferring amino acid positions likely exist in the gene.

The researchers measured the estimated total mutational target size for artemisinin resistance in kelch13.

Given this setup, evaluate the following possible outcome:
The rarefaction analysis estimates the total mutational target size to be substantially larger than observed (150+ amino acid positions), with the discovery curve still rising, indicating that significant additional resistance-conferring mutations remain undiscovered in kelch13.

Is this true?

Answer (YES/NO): NO